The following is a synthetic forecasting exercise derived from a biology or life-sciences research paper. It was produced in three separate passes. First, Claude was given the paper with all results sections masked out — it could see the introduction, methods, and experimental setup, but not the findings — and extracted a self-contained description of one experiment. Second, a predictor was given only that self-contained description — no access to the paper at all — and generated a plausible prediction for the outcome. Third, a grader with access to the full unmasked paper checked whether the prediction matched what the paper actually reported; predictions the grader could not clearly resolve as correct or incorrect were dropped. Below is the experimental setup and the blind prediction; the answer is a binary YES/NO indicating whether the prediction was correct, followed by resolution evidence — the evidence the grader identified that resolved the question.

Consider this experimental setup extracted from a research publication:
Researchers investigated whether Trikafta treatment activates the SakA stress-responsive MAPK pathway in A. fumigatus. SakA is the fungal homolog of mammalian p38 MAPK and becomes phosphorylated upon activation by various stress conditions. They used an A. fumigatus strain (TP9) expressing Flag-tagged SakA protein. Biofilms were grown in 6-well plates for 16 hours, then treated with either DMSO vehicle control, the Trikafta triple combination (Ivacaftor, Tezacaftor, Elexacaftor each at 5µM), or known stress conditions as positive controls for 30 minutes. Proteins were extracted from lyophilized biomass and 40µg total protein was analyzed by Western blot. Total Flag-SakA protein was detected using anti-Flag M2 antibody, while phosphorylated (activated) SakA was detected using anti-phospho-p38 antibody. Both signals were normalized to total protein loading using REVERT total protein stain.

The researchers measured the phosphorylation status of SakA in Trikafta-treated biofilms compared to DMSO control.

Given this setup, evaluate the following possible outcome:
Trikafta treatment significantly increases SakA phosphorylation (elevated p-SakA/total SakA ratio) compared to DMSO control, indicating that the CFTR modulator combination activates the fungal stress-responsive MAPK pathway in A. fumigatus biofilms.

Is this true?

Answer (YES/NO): YES